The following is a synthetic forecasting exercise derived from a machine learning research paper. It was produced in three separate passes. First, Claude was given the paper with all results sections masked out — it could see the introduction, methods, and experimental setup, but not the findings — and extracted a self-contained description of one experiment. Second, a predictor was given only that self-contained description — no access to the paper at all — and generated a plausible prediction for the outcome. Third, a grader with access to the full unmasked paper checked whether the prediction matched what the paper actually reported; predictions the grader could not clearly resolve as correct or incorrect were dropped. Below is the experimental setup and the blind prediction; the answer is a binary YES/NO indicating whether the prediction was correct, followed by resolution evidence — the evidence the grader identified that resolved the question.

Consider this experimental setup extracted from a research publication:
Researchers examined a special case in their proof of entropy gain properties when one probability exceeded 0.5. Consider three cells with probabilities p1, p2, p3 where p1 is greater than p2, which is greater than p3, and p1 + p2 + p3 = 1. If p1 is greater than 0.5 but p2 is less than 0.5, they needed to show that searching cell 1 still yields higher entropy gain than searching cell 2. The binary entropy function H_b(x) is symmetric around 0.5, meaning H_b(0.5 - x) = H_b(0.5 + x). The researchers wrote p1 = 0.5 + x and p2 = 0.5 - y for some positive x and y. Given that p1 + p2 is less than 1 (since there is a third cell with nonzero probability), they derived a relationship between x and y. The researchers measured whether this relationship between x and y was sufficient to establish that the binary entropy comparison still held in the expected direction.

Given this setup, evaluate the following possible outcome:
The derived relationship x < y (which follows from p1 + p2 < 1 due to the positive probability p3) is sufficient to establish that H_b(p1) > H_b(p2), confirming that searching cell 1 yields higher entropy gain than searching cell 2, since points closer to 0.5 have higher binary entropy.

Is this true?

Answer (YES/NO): YES